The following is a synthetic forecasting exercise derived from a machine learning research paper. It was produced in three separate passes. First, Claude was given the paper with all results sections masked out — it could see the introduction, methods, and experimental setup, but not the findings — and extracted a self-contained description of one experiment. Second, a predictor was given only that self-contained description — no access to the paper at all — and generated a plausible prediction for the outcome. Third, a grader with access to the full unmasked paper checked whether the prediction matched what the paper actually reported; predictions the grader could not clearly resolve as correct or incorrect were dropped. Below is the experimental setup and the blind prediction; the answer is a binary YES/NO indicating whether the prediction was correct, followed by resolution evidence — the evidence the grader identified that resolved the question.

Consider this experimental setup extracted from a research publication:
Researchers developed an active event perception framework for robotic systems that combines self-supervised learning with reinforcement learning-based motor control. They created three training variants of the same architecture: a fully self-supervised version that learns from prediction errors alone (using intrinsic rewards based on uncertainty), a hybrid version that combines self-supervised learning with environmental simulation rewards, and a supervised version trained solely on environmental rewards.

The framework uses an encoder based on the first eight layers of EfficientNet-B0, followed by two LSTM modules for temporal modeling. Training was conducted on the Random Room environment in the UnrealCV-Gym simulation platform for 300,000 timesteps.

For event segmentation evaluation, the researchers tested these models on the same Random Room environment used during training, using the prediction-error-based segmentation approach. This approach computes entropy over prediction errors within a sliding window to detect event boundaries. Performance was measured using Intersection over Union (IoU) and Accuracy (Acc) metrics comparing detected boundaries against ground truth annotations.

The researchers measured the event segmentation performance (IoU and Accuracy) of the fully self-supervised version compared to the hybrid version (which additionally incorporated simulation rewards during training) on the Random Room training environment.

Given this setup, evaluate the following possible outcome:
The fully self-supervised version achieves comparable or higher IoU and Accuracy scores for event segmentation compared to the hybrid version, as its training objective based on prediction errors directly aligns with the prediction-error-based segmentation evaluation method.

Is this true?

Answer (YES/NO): YES